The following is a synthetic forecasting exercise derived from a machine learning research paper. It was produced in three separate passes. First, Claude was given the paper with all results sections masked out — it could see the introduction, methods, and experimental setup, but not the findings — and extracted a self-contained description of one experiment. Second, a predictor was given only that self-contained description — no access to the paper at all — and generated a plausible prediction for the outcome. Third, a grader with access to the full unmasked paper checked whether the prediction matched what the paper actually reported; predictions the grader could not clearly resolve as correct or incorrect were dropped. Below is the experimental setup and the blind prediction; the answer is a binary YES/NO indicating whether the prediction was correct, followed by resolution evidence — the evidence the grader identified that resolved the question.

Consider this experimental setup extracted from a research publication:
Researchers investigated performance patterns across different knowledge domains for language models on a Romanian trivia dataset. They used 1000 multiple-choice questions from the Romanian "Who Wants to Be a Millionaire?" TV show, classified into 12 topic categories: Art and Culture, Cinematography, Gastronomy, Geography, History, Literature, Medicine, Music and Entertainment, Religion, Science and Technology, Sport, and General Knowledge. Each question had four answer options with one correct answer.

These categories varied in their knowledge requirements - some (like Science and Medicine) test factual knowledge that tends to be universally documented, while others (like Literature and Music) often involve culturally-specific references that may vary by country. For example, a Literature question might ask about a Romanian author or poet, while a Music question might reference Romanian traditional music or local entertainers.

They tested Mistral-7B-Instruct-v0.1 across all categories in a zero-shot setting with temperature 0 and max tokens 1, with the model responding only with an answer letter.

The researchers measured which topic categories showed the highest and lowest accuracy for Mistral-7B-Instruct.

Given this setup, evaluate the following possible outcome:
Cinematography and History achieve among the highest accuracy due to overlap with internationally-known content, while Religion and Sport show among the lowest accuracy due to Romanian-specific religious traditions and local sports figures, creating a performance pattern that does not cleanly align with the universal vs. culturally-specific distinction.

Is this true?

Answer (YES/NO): NO